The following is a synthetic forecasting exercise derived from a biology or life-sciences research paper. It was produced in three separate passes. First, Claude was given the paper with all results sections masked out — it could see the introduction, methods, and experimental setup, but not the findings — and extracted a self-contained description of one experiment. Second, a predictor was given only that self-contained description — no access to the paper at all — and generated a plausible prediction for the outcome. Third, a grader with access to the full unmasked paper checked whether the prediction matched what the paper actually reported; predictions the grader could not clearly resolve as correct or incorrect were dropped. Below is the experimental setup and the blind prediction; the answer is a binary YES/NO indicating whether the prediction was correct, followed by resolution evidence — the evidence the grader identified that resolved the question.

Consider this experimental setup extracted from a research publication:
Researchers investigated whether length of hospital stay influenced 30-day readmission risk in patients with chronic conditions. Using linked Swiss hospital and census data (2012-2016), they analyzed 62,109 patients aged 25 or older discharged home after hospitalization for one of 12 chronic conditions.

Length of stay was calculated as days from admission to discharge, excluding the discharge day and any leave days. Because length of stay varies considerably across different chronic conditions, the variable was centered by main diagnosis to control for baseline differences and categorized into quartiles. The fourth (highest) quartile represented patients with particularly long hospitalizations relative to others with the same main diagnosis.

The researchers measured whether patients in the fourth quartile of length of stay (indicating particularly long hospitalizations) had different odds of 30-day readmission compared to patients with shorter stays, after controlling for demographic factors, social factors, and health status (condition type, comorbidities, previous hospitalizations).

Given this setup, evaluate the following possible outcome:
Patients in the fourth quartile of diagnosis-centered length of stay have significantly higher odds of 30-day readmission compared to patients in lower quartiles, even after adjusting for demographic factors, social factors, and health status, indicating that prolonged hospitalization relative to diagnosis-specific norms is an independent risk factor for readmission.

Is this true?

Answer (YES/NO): YES